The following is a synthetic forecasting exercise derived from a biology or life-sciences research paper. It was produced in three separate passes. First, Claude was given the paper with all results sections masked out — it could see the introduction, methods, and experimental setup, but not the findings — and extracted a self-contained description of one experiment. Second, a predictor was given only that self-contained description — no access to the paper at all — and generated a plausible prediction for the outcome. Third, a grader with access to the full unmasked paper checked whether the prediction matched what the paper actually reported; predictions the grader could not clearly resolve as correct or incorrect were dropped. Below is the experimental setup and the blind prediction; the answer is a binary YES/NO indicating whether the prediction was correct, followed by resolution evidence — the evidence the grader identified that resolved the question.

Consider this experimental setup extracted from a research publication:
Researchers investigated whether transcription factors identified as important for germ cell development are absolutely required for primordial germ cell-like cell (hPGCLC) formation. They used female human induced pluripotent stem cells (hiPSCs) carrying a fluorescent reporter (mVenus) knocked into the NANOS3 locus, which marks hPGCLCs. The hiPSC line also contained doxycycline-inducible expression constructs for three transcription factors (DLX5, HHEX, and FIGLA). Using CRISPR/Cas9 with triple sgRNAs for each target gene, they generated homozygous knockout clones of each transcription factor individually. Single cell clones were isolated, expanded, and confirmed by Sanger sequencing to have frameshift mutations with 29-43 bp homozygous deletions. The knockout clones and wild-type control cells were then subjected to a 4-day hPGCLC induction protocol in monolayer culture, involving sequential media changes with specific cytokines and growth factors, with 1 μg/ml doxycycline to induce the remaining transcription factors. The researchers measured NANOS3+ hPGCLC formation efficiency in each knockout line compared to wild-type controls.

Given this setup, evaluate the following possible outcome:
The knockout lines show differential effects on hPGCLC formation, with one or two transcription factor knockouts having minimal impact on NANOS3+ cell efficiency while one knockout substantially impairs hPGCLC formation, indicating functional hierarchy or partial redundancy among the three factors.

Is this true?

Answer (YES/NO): NO